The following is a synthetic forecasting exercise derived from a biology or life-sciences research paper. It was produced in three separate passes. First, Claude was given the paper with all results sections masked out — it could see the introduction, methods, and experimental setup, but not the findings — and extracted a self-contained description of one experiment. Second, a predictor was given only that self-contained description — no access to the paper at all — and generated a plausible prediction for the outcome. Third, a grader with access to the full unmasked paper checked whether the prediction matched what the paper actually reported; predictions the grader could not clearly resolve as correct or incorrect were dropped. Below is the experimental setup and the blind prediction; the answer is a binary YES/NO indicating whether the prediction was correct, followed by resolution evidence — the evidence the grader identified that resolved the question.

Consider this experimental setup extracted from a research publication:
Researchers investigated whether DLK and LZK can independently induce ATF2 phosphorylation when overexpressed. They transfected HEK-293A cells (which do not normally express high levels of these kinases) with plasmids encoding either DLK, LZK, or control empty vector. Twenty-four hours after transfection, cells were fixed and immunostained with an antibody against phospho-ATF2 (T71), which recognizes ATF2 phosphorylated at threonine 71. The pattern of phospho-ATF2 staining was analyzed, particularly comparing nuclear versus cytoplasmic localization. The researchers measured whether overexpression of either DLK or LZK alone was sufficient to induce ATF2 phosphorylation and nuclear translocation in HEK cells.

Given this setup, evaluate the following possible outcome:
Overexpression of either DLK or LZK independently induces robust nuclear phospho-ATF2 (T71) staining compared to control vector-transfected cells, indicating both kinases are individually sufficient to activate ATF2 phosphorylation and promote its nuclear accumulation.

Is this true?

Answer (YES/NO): YES